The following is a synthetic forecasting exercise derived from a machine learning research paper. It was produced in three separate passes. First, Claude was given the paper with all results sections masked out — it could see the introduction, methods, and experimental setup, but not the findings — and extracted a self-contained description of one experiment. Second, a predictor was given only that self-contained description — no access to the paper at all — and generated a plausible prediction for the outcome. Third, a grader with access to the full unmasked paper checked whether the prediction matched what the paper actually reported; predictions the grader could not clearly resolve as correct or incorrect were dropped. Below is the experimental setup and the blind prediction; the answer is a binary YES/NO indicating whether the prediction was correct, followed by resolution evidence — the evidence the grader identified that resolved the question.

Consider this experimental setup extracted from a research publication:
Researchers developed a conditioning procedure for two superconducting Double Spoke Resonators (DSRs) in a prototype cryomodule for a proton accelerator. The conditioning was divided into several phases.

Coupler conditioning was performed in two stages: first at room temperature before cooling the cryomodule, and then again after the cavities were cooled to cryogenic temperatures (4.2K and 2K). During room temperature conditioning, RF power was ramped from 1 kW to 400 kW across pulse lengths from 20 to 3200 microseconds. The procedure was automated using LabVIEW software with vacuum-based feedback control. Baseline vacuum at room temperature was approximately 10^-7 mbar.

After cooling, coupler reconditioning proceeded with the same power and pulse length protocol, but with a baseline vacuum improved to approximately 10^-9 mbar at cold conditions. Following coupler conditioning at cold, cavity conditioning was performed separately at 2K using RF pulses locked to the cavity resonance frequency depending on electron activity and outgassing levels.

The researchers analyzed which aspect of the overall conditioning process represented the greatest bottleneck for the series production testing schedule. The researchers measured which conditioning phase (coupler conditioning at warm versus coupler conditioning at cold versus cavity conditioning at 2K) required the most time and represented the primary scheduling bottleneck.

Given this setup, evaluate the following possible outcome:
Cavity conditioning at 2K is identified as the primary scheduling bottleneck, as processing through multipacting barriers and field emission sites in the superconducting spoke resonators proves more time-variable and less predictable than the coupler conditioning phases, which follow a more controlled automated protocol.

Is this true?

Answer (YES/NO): NO